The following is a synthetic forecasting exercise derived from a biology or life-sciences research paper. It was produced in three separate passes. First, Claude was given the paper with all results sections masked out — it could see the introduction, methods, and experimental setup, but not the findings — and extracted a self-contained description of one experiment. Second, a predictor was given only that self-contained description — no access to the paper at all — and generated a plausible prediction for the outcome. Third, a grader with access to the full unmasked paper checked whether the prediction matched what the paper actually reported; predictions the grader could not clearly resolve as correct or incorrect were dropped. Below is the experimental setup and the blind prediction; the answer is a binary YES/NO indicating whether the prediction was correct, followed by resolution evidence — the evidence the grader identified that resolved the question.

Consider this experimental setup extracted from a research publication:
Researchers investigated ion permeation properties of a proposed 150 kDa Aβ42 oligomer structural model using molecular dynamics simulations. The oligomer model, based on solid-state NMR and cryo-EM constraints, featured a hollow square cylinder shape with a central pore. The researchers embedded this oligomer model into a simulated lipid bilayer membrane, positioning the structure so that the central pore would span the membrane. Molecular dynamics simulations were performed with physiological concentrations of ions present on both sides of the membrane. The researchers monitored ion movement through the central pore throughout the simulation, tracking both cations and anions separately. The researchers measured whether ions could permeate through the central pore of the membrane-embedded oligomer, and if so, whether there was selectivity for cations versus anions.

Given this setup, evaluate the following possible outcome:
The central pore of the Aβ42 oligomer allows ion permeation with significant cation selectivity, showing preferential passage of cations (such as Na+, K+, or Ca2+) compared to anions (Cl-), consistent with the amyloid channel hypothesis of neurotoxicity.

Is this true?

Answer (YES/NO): YES